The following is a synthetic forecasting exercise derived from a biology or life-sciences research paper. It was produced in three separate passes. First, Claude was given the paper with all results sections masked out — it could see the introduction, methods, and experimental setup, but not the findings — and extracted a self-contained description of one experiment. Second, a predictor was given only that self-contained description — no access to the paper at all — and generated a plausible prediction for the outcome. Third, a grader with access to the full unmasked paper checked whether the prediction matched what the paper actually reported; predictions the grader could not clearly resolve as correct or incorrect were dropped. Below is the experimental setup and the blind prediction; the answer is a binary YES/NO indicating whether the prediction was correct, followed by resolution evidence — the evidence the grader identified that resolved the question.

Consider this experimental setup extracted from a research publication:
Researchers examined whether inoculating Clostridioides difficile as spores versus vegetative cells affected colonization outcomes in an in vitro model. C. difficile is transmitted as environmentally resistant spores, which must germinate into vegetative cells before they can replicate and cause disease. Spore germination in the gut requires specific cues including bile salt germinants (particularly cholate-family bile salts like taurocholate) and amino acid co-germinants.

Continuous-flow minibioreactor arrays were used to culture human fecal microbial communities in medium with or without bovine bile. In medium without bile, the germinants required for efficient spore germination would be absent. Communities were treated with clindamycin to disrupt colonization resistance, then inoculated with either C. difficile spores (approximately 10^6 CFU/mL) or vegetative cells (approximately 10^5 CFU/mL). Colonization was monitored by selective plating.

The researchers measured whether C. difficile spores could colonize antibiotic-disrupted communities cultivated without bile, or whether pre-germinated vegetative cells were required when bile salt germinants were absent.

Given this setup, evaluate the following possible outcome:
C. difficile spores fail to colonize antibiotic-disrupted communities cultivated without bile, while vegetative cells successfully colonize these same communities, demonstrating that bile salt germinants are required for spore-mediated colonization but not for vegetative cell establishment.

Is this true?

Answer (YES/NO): NO